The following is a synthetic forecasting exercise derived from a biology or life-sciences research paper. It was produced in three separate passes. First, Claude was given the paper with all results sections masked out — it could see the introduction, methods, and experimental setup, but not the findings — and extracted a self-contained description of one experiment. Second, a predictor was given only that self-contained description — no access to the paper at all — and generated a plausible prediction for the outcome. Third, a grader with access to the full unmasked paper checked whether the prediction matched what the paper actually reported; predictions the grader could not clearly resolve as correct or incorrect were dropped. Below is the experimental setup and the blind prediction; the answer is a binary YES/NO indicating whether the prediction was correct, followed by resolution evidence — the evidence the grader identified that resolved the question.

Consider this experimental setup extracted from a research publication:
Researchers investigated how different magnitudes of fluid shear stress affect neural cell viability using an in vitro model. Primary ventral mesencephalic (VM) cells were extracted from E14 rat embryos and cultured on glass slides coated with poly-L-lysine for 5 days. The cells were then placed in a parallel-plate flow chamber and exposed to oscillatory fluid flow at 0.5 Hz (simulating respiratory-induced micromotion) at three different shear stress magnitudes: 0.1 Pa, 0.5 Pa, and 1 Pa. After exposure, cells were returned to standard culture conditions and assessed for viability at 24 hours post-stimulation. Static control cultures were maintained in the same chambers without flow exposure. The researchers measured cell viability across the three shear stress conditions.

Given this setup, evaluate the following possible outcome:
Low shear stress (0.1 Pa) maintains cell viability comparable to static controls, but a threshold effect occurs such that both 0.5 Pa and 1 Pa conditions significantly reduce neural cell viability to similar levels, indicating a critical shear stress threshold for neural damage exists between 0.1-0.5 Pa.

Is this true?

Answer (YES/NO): YES